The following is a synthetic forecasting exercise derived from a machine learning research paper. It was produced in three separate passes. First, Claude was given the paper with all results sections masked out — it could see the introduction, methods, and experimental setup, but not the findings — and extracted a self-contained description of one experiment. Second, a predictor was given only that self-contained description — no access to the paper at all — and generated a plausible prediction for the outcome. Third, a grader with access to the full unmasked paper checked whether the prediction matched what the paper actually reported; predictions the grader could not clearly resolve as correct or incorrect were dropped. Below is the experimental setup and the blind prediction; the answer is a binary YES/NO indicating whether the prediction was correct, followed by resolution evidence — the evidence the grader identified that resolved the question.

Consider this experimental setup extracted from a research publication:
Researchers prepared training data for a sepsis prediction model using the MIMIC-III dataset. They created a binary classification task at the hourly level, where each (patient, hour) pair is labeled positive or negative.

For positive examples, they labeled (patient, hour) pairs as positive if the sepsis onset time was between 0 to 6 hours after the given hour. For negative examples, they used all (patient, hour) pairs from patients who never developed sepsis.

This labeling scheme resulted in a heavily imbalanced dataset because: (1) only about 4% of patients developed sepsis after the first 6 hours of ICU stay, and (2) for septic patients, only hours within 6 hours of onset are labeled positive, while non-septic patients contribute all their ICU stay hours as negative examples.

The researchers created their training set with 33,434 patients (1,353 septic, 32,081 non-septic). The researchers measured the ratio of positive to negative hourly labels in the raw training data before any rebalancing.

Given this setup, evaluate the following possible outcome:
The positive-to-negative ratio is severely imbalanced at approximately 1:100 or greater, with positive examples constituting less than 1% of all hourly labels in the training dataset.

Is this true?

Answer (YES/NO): NO